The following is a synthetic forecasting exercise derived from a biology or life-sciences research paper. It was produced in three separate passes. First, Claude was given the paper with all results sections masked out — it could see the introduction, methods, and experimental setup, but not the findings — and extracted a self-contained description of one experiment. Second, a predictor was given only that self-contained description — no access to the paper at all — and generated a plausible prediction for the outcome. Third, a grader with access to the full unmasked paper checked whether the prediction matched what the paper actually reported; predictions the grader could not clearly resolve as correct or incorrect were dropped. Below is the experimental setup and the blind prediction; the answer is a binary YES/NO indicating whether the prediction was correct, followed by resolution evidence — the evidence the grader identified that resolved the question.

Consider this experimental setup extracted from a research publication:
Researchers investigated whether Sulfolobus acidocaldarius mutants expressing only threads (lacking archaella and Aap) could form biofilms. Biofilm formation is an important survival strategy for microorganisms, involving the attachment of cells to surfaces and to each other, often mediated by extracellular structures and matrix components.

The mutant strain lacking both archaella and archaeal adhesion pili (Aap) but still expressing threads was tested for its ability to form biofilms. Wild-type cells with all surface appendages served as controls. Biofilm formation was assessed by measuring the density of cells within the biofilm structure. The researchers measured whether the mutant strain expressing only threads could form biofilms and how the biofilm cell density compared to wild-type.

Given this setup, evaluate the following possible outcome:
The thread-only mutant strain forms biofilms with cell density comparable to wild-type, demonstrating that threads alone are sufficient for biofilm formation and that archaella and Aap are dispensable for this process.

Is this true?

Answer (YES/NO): NO